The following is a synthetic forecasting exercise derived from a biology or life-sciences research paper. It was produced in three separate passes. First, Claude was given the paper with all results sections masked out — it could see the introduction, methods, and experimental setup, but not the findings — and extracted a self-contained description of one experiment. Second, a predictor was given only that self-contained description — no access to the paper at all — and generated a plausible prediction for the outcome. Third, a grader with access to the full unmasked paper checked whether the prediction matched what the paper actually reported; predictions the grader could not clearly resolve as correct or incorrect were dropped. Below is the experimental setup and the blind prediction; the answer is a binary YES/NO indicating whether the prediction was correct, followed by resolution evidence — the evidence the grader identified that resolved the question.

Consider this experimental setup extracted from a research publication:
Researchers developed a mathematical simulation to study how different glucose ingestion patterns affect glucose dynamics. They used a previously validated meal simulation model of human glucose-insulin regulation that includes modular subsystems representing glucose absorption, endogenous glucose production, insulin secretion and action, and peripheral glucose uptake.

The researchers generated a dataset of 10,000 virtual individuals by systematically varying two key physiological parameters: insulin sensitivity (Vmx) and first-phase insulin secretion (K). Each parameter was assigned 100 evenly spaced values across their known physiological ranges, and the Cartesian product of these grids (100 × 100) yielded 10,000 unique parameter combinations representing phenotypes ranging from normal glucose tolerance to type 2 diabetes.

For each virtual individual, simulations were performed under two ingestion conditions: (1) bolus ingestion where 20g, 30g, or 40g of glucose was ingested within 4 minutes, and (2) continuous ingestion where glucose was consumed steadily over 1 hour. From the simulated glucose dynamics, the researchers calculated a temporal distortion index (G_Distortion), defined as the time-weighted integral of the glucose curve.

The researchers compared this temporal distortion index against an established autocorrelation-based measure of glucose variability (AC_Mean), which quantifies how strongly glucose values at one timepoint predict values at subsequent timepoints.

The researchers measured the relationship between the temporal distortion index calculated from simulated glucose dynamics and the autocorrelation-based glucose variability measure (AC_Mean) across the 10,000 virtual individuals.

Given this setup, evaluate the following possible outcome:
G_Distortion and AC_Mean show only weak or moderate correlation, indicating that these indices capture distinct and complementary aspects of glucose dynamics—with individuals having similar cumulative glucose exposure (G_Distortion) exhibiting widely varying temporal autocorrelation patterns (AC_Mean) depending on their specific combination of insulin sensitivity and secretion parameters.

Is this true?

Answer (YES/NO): NO